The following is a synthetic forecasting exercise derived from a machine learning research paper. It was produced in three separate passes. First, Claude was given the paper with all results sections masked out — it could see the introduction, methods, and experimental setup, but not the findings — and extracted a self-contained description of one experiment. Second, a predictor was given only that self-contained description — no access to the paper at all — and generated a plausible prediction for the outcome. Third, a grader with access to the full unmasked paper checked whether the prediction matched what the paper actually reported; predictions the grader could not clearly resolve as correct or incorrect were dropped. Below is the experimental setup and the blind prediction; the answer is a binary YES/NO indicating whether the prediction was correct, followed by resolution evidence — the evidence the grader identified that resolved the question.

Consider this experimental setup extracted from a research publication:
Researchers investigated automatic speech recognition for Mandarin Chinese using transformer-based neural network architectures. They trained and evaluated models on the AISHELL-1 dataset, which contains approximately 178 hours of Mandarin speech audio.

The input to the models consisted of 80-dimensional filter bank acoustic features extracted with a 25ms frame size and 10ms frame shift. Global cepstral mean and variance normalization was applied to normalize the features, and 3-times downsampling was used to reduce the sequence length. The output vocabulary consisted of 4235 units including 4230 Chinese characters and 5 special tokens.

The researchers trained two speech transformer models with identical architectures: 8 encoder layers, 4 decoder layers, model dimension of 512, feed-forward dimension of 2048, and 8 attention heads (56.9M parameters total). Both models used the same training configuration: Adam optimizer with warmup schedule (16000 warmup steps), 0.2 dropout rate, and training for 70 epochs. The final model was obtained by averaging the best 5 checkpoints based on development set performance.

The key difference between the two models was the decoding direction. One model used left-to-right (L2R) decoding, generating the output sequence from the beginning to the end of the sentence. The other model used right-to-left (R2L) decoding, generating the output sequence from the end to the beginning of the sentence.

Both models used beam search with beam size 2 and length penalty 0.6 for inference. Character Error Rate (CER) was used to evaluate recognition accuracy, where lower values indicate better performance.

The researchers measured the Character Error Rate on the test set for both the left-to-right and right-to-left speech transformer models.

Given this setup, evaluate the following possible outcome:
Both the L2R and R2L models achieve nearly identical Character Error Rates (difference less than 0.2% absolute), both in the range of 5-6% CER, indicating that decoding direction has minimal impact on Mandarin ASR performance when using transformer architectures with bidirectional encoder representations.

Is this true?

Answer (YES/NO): NO